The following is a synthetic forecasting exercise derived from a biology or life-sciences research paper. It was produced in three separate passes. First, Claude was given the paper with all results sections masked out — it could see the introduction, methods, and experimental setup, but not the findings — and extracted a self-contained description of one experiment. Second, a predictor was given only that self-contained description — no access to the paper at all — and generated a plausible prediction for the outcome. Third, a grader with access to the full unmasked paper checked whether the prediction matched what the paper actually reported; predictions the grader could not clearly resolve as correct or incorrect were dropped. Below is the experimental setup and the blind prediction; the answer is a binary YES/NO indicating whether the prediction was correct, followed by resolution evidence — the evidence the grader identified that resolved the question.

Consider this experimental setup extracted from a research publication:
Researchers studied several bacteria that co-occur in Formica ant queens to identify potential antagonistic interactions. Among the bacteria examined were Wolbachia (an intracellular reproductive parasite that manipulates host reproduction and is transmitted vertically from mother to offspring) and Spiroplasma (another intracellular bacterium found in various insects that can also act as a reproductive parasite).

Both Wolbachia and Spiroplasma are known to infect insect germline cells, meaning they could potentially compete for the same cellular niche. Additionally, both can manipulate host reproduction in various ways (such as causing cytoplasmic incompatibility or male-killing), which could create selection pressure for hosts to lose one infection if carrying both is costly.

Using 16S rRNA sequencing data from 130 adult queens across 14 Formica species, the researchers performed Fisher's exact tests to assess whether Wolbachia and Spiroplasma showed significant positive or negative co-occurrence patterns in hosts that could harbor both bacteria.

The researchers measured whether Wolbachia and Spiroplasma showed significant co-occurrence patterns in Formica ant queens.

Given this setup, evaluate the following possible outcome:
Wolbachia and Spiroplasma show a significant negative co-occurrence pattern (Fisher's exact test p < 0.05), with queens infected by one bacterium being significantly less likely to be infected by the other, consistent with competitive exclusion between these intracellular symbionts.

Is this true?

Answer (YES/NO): NO